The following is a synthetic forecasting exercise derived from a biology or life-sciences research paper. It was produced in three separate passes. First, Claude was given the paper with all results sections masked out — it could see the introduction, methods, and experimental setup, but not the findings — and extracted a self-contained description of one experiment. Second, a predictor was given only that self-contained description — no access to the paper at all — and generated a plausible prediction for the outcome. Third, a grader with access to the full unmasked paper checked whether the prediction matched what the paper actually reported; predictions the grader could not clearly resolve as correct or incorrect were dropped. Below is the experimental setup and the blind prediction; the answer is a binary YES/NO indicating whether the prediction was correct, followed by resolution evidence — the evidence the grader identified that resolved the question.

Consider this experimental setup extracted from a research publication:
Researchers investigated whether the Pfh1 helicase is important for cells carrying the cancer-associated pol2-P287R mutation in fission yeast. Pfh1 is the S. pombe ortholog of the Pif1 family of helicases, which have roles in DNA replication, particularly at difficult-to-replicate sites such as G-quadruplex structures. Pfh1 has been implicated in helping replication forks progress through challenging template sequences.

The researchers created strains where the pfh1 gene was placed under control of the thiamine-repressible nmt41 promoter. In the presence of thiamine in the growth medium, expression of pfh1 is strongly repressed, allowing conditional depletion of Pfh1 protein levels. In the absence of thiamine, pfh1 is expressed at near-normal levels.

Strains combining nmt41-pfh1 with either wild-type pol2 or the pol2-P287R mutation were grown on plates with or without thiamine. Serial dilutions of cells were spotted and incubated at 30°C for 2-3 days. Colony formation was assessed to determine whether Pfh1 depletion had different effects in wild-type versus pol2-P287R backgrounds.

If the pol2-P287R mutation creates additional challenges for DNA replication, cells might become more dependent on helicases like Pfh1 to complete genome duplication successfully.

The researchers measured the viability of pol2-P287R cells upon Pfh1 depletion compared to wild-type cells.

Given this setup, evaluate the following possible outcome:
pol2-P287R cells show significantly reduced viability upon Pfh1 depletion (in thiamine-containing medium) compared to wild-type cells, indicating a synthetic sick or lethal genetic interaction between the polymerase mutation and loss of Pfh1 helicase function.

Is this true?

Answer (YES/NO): YES